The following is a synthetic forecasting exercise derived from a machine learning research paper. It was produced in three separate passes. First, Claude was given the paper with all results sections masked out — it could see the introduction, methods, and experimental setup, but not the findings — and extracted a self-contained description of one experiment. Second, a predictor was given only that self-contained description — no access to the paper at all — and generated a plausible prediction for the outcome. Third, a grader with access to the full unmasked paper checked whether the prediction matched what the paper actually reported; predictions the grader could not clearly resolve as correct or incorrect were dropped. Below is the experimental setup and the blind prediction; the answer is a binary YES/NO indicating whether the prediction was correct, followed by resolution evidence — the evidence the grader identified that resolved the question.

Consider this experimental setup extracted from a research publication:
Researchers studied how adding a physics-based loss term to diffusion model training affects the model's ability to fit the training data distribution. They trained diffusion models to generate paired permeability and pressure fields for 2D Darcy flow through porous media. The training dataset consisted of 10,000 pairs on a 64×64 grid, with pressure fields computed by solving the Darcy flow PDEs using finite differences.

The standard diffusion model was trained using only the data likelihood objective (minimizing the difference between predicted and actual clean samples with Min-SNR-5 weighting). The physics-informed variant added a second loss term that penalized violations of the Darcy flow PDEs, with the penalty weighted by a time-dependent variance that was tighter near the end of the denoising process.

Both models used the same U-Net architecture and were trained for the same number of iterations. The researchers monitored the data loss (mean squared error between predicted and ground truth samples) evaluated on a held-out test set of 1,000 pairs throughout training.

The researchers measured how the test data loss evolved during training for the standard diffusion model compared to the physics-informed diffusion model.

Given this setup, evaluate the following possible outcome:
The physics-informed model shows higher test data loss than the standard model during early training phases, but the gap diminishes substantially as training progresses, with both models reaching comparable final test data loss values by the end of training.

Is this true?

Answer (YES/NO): NO